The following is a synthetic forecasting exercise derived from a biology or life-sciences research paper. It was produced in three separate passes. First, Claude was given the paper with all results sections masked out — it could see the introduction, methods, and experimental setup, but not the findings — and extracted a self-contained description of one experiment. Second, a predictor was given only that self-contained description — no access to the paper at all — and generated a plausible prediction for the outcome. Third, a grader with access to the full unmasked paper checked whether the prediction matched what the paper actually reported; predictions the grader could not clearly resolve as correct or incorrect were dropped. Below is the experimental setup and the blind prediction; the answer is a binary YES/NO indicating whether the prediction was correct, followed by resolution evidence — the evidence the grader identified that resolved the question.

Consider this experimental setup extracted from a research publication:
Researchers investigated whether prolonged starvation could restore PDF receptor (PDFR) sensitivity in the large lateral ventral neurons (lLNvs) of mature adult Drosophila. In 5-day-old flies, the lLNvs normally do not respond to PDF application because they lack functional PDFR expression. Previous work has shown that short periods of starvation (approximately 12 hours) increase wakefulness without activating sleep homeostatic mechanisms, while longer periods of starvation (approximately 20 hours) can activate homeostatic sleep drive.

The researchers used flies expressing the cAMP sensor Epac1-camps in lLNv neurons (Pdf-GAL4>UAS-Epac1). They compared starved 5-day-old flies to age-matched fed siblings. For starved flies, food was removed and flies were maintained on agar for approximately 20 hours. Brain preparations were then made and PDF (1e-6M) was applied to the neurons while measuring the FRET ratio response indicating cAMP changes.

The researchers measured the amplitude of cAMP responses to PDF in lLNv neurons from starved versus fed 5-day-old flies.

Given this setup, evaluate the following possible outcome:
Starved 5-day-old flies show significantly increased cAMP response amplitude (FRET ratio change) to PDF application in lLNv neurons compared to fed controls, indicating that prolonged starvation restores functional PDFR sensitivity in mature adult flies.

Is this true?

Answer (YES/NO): YES